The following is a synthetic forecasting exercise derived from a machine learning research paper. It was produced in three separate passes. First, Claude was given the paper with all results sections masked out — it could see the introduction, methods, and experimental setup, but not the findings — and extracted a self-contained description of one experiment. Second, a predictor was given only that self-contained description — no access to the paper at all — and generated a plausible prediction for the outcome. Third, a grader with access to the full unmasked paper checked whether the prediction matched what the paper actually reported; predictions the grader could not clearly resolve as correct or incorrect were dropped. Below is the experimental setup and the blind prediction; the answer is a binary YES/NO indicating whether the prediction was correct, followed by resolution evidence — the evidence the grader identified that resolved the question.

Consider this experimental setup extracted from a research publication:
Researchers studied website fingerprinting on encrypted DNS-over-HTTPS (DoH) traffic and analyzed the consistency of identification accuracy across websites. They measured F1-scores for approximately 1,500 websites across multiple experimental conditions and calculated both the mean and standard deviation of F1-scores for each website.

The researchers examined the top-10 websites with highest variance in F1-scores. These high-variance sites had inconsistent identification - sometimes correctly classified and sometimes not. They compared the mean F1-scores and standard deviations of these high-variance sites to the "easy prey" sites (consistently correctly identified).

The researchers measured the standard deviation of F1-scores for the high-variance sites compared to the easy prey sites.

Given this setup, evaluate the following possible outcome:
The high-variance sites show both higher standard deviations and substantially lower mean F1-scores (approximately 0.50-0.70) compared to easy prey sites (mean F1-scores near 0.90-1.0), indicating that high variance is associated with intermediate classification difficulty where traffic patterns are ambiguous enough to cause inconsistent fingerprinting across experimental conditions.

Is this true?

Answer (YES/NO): NO